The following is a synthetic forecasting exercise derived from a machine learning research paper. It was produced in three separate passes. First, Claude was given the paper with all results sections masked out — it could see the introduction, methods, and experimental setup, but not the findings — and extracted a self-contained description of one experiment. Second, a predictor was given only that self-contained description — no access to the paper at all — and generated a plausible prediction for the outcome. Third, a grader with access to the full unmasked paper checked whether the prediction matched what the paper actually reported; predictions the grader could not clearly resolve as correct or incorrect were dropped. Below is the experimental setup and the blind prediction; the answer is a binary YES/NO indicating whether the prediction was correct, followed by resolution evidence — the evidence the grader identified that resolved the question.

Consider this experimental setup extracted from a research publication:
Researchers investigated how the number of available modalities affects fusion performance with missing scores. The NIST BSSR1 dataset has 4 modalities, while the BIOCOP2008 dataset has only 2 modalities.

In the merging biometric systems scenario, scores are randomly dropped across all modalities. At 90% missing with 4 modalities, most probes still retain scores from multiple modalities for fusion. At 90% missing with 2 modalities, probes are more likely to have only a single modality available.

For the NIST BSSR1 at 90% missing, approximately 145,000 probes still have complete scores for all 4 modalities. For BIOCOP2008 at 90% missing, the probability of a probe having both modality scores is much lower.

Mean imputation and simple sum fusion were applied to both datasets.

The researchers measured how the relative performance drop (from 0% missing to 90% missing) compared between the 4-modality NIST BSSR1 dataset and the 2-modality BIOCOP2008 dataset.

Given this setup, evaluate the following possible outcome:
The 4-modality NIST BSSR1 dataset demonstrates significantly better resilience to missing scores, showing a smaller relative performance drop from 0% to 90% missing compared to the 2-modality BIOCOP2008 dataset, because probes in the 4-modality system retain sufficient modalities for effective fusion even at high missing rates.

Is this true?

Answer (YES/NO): YES